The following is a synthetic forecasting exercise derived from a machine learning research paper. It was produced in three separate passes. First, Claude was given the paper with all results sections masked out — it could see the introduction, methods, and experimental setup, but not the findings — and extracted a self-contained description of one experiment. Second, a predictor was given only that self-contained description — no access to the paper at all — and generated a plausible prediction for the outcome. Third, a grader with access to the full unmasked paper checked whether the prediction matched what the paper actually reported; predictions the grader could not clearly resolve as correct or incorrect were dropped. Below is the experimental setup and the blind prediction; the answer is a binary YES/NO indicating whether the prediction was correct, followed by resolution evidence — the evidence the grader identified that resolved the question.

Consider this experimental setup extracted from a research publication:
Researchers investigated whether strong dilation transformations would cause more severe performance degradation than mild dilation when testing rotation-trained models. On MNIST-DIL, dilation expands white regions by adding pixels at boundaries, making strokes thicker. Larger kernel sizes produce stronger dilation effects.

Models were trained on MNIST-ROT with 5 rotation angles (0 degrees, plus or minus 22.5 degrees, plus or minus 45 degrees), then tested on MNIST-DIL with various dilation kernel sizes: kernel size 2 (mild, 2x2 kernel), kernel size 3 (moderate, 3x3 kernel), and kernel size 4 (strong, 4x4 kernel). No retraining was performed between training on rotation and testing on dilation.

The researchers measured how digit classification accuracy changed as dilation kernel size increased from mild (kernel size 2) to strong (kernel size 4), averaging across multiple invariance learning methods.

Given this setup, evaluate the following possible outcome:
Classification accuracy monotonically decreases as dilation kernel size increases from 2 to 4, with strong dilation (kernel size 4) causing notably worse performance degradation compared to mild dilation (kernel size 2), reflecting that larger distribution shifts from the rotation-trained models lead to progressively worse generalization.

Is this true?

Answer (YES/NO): YES